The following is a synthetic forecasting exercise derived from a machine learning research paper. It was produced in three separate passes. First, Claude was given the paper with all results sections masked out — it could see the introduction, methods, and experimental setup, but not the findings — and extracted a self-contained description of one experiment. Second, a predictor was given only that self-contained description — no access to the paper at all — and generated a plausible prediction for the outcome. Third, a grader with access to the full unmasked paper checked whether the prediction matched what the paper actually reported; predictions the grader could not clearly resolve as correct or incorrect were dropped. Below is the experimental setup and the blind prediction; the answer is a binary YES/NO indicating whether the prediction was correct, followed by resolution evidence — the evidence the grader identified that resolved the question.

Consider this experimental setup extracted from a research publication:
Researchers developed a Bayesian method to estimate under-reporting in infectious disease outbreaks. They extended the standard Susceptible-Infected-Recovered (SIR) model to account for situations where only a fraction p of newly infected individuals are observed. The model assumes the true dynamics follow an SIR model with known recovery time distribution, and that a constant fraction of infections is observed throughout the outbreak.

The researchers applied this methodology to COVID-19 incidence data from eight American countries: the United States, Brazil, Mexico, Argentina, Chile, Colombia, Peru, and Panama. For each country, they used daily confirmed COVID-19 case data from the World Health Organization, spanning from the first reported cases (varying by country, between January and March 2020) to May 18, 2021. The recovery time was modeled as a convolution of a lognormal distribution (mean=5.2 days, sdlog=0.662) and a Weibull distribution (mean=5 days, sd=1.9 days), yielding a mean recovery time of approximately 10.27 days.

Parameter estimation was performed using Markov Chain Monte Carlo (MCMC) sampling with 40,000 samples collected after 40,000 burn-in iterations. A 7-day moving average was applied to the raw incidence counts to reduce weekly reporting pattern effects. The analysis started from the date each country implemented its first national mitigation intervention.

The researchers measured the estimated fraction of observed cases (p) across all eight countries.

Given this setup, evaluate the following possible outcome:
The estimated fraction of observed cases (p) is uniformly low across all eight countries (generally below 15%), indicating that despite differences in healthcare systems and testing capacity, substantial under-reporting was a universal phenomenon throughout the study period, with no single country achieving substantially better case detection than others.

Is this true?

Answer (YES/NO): NO